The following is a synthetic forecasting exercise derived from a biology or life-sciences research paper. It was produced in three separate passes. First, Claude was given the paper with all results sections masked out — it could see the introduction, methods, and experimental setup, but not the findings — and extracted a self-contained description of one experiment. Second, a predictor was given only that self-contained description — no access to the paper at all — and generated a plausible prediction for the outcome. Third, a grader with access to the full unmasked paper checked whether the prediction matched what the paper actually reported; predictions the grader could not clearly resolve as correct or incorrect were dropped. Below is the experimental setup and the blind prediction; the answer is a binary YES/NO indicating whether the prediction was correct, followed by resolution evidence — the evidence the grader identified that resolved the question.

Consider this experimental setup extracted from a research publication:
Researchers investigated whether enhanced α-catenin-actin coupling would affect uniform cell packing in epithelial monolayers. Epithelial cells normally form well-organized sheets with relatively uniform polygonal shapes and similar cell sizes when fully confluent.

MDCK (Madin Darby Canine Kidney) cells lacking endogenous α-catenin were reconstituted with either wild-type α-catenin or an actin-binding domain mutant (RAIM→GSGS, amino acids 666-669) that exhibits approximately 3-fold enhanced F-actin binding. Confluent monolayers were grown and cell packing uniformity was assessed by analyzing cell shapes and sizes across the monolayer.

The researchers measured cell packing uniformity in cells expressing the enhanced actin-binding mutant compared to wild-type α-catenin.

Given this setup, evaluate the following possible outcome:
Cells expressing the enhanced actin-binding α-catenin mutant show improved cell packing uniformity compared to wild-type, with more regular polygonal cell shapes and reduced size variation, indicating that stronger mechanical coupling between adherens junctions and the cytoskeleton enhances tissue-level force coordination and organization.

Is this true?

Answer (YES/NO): NO